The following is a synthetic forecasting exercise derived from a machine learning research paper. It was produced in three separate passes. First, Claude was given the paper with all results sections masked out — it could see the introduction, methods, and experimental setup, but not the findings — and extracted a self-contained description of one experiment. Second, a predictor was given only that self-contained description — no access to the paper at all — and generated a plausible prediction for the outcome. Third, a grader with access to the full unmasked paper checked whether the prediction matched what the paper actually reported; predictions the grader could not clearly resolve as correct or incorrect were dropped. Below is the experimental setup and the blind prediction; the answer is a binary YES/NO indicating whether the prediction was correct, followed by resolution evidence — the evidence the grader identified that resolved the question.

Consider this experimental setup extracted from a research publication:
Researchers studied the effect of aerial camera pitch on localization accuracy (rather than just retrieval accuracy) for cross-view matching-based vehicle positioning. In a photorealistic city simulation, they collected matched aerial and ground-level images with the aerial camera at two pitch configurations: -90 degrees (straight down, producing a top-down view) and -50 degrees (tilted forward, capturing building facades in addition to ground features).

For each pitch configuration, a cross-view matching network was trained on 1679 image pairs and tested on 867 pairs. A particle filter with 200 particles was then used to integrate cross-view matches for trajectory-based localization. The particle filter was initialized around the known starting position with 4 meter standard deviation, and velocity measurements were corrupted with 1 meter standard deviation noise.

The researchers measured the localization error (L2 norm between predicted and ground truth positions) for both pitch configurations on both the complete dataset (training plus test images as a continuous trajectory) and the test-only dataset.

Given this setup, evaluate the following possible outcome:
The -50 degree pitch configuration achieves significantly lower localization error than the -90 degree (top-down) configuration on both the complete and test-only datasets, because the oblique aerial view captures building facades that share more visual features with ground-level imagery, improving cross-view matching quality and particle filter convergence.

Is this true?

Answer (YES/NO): YES